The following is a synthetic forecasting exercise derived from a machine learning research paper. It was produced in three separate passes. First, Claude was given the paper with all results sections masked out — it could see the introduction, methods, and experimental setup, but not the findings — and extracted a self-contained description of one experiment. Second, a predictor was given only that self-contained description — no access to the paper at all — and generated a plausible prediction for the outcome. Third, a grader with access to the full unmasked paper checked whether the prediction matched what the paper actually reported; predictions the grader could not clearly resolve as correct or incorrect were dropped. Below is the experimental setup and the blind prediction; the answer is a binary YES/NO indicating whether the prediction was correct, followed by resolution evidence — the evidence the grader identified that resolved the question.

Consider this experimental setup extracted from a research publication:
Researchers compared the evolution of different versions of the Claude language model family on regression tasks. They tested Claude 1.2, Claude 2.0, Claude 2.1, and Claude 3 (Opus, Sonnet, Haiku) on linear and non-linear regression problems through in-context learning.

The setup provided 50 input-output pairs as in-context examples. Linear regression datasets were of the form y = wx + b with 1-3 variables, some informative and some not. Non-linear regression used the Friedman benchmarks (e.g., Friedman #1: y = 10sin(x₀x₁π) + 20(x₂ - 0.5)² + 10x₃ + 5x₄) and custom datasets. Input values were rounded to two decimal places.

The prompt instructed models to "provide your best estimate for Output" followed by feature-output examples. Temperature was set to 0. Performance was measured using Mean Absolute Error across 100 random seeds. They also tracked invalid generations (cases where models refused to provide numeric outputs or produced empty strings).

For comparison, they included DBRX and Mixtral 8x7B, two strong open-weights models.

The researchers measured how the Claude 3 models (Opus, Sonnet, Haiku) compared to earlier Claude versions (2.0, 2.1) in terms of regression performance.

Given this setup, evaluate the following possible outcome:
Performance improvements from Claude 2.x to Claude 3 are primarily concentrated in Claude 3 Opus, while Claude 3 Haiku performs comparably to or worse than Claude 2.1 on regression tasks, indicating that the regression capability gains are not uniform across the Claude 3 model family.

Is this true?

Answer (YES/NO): NO